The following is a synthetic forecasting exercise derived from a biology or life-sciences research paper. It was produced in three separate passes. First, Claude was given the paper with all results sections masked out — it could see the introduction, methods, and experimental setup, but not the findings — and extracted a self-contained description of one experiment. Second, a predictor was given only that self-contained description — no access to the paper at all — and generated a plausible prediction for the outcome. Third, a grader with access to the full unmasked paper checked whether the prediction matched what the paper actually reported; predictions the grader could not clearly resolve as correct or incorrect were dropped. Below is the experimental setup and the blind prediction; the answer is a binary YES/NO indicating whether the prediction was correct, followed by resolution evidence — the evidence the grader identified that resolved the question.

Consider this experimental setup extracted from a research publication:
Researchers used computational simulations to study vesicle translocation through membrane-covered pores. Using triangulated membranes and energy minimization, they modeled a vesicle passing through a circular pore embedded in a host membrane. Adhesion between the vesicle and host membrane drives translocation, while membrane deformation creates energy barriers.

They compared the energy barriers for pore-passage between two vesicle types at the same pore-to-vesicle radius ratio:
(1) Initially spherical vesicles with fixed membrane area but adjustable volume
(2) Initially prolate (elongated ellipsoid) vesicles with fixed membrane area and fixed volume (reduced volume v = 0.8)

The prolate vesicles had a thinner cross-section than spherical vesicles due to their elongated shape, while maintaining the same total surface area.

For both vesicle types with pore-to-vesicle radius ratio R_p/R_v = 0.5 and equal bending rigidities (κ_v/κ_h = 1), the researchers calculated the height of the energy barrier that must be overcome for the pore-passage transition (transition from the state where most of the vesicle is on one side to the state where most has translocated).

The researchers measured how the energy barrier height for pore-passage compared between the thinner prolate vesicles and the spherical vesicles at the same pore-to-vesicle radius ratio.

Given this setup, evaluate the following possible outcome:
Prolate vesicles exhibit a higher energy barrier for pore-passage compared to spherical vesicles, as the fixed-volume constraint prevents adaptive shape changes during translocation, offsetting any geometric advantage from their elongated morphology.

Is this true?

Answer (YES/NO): NO